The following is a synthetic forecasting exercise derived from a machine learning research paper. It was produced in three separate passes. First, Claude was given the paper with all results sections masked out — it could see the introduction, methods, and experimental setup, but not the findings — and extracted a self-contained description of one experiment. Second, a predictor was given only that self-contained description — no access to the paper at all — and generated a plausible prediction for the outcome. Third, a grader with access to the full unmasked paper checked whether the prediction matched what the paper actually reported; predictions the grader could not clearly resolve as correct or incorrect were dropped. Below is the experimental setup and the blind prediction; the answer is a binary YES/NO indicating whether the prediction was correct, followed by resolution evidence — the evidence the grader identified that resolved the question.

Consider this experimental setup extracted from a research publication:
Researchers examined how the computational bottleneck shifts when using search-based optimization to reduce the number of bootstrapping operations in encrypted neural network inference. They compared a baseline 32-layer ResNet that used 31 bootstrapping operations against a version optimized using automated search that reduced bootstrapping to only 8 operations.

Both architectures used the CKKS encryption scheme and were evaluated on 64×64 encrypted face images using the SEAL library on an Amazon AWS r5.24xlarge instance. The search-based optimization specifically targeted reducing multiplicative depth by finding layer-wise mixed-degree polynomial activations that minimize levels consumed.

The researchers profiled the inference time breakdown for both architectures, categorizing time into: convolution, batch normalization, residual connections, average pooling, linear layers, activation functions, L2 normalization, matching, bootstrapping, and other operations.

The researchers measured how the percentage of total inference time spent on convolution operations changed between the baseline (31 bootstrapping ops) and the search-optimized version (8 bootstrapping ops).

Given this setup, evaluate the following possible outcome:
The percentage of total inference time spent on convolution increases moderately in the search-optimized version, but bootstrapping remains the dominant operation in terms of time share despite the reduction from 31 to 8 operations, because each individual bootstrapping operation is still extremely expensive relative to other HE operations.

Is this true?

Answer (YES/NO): NO